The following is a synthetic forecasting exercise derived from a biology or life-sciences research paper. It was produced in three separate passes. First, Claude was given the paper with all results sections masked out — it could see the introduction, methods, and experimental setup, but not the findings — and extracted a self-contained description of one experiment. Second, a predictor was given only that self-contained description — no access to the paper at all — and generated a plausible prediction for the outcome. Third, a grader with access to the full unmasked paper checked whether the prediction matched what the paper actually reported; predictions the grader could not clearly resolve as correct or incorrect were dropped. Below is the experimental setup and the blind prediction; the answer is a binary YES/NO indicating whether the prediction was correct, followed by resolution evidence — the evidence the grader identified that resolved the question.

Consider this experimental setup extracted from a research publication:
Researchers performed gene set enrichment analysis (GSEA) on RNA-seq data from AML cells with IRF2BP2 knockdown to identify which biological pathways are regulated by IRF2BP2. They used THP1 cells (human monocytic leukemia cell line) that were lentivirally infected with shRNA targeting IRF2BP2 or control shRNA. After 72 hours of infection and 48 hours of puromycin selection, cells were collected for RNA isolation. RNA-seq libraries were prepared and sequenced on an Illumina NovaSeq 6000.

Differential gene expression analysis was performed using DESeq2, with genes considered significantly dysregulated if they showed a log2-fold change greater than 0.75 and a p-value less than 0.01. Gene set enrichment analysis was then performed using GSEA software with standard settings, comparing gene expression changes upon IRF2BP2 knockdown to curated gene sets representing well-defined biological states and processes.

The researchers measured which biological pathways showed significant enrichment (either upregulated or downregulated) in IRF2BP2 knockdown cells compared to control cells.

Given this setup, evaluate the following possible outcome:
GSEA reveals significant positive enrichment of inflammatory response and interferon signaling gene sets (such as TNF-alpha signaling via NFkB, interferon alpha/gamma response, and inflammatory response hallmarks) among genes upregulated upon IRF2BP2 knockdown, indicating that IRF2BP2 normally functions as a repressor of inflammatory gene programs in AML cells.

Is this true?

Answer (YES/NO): YES